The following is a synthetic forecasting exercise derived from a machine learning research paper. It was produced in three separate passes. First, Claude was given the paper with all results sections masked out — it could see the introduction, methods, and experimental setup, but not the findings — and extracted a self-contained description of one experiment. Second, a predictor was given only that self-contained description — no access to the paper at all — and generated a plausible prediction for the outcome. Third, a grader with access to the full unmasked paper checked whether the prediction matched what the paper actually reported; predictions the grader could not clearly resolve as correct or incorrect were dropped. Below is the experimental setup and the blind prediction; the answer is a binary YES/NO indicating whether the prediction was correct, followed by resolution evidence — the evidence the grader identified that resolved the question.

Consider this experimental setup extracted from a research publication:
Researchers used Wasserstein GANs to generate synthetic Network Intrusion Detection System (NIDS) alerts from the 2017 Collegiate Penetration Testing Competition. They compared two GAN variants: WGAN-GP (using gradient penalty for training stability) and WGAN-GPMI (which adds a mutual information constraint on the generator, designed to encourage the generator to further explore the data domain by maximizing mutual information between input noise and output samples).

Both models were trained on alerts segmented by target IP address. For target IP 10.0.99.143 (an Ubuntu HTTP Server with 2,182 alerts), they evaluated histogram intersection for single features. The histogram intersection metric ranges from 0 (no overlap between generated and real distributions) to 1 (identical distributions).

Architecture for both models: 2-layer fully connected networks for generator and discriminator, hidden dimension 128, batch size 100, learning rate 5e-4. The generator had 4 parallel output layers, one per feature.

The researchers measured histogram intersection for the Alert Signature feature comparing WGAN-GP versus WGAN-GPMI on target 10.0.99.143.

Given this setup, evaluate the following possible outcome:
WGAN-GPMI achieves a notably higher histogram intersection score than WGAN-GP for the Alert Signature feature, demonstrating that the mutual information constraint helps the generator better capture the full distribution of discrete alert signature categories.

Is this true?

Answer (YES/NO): NO